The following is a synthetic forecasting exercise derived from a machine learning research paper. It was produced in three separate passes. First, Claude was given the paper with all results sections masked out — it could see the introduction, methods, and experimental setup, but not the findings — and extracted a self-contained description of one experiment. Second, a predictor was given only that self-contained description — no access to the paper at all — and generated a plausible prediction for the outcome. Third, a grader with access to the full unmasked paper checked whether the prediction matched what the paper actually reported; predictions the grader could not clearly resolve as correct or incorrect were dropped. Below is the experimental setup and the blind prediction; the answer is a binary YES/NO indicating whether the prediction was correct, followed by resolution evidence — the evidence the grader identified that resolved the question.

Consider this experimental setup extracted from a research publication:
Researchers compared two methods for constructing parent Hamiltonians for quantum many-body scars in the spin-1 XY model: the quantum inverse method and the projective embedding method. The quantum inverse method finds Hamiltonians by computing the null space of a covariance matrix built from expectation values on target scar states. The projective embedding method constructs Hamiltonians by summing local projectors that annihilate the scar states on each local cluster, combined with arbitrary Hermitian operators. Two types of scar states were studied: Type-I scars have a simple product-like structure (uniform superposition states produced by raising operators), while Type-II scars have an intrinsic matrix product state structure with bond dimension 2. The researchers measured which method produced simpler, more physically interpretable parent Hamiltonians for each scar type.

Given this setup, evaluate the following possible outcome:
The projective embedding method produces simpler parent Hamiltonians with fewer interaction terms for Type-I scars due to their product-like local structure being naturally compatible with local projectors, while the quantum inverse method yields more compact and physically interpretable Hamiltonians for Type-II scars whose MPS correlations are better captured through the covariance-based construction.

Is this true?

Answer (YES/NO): NO